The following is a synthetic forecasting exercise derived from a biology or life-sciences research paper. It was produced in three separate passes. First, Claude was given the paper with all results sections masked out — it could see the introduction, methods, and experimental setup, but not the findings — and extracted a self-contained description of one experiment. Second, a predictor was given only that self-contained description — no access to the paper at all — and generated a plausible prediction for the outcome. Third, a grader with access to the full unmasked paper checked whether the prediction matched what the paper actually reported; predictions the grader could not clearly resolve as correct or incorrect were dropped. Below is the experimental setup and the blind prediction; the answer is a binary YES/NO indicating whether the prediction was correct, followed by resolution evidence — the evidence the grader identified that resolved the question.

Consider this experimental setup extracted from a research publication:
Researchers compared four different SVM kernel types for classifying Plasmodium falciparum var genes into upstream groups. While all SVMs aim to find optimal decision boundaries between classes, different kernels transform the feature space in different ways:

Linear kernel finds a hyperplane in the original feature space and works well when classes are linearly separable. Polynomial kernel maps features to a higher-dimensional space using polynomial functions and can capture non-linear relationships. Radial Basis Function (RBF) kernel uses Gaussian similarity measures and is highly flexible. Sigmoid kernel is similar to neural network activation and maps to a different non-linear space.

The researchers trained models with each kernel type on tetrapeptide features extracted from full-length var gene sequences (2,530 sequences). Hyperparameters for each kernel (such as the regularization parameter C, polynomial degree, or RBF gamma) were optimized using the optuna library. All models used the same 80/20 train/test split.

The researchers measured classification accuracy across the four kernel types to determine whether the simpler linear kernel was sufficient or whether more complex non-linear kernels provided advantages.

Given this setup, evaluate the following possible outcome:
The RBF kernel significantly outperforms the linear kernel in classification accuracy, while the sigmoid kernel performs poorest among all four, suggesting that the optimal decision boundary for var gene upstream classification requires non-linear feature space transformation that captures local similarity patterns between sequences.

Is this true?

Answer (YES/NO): NO